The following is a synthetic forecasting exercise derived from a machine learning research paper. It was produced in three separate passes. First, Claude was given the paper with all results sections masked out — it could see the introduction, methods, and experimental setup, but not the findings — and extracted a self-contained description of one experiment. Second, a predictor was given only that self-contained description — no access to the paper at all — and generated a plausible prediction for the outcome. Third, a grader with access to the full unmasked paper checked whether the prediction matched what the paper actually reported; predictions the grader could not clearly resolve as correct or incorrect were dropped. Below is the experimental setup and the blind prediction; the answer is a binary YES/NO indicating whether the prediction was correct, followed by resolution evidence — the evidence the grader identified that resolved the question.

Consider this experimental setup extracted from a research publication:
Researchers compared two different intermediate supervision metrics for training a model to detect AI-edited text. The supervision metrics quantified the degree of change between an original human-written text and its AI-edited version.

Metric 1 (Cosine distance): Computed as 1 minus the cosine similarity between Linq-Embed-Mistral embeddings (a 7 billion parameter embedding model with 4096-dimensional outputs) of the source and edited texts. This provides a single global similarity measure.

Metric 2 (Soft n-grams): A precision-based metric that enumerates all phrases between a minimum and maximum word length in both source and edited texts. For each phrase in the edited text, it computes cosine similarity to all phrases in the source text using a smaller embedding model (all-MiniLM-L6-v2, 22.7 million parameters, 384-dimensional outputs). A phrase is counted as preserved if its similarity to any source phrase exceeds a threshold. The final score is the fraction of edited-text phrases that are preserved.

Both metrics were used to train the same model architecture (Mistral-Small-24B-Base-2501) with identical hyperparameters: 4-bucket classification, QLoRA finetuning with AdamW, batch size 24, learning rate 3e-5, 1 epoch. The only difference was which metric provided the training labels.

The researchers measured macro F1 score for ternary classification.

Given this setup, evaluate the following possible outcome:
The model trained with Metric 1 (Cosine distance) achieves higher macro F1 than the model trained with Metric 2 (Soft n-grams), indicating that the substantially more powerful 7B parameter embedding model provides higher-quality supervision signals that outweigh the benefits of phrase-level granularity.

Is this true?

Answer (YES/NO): YES